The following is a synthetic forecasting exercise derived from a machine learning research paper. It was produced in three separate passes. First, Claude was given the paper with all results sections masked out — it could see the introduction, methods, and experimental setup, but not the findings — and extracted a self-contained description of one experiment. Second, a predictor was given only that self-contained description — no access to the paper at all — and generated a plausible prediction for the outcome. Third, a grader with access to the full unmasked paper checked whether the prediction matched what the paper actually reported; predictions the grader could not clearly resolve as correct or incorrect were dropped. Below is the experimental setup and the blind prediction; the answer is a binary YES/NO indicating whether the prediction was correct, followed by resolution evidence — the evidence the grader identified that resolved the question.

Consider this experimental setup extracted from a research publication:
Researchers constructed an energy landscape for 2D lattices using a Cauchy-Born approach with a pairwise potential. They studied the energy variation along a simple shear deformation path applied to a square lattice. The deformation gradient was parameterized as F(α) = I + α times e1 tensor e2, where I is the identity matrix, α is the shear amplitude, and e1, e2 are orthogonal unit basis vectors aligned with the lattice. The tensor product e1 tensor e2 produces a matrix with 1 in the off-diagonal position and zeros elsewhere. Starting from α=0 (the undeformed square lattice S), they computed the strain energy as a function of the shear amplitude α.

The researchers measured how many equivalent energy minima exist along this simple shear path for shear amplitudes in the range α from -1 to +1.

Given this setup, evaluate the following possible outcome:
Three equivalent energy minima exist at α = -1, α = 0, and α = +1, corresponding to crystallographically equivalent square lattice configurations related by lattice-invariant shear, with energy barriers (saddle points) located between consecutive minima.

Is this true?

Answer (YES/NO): YES